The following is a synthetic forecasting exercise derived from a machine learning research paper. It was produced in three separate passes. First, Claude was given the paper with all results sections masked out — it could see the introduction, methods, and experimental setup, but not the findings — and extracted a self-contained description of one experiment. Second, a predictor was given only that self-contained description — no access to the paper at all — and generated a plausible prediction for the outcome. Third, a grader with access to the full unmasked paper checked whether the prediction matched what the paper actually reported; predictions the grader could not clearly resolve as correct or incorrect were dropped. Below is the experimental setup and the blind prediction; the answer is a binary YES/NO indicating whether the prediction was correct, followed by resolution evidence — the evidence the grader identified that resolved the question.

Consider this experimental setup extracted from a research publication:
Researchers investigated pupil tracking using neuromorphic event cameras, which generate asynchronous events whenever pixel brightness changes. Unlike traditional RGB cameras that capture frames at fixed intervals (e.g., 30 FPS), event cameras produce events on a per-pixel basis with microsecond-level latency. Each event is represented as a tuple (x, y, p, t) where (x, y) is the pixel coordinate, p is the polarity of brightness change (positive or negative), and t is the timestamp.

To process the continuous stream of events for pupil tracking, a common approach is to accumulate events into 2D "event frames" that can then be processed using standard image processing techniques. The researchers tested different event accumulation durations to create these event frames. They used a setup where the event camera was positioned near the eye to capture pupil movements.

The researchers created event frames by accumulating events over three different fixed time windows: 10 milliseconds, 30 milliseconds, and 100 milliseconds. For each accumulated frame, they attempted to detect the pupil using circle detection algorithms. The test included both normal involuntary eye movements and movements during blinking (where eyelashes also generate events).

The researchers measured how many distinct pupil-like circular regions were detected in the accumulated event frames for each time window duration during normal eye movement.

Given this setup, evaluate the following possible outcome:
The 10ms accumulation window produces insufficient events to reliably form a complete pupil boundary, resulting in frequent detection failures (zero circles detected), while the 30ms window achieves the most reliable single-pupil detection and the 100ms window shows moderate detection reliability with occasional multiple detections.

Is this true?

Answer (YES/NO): NO